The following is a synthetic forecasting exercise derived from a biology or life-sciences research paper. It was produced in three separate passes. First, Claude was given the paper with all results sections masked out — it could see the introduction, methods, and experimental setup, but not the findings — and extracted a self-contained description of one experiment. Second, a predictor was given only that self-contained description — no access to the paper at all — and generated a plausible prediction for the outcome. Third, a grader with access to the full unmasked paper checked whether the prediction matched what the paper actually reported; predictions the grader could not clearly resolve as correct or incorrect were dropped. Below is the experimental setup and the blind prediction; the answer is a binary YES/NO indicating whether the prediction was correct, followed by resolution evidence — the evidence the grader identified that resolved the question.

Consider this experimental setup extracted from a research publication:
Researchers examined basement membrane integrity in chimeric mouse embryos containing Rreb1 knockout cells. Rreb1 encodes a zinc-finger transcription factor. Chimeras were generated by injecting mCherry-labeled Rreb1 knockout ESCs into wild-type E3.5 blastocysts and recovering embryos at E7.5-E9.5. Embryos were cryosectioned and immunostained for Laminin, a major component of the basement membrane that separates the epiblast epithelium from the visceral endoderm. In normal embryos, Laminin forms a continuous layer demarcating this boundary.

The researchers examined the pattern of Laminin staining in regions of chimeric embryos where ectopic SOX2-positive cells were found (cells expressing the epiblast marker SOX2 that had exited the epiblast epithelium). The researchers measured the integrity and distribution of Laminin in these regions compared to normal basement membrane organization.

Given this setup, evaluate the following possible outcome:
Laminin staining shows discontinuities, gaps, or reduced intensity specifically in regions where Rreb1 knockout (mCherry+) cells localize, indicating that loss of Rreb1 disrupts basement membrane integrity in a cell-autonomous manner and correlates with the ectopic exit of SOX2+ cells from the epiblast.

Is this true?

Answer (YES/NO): NO